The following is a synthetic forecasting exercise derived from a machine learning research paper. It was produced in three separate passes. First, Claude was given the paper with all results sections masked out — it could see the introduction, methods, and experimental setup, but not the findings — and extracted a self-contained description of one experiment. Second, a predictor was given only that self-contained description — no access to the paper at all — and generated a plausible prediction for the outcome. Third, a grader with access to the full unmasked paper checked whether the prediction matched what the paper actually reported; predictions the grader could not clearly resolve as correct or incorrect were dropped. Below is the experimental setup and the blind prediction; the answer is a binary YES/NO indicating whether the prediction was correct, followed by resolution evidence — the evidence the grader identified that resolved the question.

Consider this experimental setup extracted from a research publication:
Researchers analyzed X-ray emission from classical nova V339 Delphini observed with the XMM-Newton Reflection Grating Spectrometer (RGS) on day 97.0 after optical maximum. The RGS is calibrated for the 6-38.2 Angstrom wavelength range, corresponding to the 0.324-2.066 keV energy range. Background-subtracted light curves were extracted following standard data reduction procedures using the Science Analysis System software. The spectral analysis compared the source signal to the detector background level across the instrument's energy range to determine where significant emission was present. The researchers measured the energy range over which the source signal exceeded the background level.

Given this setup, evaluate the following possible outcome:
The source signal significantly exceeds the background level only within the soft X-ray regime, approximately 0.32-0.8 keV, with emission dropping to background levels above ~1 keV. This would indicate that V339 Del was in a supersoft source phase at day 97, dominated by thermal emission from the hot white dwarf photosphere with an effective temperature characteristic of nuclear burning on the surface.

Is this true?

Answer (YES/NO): NO